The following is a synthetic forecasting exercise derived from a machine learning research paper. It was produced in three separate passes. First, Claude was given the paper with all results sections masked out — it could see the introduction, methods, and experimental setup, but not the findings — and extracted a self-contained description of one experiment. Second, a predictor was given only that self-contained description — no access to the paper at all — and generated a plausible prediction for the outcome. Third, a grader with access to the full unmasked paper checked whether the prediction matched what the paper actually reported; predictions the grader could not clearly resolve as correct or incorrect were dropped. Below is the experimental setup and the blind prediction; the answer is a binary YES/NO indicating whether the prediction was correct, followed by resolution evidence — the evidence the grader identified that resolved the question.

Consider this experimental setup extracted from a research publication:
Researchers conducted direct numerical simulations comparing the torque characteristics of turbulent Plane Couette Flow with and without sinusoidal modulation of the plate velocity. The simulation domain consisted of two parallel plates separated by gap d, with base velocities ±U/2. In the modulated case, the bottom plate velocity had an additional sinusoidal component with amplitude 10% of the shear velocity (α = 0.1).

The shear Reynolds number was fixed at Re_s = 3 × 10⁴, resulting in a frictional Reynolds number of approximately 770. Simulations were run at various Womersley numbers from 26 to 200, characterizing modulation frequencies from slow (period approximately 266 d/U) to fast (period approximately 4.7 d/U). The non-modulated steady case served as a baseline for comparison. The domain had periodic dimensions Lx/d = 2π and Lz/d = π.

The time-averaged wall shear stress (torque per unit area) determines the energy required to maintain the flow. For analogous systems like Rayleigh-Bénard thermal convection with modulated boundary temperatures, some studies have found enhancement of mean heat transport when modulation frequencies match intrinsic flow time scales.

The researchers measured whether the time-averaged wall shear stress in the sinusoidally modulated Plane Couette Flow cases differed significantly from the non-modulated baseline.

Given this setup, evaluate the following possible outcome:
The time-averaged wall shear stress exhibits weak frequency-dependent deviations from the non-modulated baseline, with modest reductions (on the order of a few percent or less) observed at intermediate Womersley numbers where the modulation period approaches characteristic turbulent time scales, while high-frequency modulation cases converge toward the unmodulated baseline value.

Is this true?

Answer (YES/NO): NO